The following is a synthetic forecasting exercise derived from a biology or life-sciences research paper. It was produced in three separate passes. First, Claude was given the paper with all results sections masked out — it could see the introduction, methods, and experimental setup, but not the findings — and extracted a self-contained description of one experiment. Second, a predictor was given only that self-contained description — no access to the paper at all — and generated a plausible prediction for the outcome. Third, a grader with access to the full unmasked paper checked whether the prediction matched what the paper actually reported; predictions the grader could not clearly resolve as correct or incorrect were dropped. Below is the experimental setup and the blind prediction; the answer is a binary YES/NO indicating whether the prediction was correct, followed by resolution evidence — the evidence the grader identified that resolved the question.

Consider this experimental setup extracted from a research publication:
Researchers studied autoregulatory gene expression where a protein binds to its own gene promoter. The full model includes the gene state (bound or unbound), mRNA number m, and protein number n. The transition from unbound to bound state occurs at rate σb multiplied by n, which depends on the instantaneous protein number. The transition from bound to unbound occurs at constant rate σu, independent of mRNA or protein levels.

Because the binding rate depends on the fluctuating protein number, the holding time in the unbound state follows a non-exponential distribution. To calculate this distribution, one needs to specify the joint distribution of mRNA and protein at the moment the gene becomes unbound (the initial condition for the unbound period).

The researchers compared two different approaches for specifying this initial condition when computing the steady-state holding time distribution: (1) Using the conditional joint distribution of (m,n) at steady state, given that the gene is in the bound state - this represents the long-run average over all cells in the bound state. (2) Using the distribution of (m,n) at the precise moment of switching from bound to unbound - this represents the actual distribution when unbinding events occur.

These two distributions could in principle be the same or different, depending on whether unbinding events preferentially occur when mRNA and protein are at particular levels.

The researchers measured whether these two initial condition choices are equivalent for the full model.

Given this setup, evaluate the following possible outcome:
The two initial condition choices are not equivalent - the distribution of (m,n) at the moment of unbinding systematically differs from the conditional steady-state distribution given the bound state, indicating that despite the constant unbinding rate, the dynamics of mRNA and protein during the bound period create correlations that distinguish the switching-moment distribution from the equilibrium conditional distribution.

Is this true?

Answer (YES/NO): YES